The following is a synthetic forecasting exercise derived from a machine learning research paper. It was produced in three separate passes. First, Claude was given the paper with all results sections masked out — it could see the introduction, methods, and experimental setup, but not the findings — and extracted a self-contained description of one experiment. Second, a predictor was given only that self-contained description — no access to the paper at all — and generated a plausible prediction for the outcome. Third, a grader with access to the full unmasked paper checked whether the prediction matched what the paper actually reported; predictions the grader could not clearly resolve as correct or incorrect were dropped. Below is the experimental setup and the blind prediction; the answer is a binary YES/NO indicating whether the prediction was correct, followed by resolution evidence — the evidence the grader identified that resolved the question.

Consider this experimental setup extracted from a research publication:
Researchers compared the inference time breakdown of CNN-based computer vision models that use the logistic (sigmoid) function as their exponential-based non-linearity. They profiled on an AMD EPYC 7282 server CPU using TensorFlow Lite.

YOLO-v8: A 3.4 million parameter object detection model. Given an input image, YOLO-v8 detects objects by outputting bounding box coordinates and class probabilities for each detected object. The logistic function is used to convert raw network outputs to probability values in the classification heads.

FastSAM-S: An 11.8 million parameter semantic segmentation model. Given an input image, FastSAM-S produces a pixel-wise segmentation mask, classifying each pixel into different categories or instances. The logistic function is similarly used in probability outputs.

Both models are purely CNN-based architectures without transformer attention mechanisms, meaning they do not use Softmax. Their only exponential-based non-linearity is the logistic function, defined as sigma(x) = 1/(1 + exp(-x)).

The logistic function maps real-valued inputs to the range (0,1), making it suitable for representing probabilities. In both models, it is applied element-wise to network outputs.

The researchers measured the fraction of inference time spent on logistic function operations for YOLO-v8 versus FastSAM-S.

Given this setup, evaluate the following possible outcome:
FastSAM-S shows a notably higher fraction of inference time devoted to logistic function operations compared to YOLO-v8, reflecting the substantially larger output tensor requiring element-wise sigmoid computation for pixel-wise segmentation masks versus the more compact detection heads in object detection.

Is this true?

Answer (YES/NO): NO